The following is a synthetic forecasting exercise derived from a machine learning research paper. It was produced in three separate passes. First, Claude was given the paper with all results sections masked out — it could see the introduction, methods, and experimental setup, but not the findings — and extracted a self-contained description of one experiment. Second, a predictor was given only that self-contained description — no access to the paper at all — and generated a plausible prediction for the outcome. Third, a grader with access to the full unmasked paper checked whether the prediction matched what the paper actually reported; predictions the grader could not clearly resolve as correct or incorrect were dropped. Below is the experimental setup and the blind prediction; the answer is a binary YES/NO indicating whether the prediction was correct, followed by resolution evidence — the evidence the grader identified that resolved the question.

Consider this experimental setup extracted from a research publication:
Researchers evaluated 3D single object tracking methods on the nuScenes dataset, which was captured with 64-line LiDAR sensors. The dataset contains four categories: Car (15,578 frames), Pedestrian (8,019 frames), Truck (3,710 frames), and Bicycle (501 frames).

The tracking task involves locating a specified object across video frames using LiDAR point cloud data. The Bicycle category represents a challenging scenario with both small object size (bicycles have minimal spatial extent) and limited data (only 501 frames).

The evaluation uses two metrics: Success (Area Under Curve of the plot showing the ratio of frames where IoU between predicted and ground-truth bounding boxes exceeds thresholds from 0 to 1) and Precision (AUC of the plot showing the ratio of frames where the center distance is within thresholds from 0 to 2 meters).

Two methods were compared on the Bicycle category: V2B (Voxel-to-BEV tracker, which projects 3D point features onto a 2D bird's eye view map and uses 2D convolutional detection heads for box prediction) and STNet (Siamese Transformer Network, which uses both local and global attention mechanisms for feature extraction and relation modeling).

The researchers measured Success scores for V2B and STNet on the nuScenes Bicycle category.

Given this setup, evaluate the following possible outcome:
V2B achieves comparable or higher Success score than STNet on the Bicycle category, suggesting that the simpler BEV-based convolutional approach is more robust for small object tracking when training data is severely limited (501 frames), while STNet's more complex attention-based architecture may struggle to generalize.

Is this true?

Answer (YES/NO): YES